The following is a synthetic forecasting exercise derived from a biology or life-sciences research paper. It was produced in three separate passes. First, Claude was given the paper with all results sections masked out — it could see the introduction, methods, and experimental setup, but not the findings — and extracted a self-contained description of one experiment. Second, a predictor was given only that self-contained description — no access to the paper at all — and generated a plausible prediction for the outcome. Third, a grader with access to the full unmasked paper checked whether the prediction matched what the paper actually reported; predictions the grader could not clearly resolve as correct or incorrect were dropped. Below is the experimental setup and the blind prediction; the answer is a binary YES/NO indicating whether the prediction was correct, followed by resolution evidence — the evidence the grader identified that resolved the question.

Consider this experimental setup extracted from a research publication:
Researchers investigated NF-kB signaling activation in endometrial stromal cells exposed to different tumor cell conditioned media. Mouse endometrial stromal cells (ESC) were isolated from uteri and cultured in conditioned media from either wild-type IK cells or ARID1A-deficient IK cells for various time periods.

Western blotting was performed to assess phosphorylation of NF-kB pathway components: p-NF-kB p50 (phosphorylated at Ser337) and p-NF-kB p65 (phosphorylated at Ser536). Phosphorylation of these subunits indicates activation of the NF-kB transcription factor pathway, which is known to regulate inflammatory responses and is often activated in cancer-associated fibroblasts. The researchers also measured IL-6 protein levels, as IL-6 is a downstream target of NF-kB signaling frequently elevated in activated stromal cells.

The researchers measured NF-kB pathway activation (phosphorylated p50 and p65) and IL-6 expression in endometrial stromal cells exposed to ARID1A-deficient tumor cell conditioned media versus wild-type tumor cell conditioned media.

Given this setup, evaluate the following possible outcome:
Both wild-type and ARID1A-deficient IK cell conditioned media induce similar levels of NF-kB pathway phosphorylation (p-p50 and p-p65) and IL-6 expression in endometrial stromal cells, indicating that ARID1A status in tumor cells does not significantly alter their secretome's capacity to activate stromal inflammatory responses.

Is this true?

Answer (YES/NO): NO